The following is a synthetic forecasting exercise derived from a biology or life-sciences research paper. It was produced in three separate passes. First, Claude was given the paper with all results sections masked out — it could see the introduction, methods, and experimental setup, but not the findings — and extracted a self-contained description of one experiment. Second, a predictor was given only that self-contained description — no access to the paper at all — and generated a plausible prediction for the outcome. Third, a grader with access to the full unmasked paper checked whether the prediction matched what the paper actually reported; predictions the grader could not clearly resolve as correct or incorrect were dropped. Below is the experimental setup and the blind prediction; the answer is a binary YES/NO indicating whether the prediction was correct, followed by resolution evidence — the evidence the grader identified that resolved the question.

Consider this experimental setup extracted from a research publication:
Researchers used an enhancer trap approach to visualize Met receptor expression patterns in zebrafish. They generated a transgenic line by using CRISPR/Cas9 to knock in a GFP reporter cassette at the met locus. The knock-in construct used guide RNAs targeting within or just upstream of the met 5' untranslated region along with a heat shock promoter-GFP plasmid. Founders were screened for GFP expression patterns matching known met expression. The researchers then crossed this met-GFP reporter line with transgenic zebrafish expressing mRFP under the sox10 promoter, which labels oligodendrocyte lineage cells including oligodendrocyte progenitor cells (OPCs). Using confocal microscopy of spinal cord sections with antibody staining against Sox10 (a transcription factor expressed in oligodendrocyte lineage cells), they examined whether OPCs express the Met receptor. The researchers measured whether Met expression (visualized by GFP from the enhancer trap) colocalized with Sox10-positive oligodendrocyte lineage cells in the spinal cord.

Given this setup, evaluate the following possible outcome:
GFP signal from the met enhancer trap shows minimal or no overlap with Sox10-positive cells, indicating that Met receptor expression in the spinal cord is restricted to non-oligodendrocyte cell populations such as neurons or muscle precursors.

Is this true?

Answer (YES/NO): NO